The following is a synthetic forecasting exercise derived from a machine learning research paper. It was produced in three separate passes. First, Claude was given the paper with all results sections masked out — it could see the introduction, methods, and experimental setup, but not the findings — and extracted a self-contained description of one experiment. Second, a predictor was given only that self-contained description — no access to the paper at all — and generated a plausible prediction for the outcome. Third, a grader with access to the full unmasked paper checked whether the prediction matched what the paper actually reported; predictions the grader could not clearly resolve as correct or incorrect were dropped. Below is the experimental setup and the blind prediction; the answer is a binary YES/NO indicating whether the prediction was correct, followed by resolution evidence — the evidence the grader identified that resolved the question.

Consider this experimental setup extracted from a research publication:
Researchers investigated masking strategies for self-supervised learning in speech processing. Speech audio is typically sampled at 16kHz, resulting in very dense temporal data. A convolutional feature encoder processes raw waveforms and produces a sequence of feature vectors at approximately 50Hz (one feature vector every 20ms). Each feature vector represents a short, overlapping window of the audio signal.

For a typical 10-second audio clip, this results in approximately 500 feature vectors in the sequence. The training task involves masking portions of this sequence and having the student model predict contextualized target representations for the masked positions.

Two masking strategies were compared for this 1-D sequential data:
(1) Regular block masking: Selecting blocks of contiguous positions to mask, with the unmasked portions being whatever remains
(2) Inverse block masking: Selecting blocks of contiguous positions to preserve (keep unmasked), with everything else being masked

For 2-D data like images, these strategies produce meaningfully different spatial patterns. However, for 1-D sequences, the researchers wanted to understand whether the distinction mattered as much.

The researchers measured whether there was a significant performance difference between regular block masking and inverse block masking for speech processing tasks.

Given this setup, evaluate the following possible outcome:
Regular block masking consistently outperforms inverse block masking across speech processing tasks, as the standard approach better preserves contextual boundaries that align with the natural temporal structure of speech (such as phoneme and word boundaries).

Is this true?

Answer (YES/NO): NO